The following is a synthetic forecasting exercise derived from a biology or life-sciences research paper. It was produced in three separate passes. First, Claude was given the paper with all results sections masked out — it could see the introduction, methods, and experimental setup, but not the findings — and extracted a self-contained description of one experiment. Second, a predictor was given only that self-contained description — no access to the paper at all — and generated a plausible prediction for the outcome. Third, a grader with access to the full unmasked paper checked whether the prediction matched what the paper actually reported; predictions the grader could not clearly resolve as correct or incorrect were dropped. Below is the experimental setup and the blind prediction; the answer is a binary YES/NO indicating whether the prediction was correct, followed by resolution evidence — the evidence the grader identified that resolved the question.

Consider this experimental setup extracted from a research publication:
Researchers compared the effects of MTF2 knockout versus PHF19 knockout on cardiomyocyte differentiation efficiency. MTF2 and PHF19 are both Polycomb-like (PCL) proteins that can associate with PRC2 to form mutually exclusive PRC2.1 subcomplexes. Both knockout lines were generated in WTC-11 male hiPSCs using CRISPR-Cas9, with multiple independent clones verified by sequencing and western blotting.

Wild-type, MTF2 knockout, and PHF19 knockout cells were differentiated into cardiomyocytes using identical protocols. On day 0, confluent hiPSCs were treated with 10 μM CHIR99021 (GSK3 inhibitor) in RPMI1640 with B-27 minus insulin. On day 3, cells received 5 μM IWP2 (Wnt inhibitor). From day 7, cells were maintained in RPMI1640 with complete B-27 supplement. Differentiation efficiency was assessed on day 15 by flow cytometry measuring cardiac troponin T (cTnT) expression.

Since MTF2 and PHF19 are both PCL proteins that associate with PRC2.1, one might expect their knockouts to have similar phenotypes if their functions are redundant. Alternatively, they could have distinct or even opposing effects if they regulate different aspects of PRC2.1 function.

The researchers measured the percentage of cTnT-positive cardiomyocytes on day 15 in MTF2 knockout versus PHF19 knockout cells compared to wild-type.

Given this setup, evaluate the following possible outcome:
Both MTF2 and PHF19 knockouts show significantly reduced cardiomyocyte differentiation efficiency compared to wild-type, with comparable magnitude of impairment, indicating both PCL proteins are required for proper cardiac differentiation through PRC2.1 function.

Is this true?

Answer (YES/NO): NO